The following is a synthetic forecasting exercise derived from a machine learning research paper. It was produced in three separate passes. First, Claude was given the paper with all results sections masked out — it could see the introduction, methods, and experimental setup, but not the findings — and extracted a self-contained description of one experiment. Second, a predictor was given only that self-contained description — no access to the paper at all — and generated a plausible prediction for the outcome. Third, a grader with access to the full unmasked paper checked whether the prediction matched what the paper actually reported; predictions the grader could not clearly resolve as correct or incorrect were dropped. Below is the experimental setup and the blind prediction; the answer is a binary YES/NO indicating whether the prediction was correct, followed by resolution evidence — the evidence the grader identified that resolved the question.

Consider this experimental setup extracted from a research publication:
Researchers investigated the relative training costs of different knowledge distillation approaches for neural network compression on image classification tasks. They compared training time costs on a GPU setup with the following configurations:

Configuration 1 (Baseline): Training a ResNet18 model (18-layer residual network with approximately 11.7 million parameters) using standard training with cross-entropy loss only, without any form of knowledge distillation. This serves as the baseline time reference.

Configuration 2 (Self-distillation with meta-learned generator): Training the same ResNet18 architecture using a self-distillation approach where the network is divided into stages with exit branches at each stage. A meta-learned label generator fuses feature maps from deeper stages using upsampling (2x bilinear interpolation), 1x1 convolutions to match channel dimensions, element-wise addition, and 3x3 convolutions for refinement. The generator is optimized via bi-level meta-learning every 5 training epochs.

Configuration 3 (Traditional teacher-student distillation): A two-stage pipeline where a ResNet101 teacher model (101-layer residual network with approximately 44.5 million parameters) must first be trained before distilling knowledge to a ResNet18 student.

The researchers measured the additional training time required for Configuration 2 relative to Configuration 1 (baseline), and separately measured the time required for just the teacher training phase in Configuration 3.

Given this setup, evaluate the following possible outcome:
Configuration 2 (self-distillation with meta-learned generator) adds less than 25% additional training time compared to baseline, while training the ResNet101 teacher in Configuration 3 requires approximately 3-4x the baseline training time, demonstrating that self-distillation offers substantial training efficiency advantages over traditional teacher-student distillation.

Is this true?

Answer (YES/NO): NO